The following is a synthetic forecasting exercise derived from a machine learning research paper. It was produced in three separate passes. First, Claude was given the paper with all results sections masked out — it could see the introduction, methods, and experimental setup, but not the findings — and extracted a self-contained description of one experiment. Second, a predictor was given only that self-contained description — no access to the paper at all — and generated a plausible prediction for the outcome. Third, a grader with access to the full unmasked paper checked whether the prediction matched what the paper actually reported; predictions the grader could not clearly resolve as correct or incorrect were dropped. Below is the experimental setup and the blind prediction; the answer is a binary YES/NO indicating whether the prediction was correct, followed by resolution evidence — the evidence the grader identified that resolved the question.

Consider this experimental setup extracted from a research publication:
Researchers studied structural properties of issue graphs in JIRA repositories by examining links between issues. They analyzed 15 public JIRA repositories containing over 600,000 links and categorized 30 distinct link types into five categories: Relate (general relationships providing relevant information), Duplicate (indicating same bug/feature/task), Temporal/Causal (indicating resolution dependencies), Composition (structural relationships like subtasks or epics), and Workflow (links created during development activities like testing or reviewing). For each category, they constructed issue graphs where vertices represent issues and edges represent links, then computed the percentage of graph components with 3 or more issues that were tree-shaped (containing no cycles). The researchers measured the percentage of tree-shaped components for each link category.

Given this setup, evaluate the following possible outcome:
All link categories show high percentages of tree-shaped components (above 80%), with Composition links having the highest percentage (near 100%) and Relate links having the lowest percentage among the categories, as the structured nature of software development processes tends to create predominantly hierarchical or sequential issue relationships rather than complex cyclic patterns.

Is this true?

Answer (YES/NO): NO